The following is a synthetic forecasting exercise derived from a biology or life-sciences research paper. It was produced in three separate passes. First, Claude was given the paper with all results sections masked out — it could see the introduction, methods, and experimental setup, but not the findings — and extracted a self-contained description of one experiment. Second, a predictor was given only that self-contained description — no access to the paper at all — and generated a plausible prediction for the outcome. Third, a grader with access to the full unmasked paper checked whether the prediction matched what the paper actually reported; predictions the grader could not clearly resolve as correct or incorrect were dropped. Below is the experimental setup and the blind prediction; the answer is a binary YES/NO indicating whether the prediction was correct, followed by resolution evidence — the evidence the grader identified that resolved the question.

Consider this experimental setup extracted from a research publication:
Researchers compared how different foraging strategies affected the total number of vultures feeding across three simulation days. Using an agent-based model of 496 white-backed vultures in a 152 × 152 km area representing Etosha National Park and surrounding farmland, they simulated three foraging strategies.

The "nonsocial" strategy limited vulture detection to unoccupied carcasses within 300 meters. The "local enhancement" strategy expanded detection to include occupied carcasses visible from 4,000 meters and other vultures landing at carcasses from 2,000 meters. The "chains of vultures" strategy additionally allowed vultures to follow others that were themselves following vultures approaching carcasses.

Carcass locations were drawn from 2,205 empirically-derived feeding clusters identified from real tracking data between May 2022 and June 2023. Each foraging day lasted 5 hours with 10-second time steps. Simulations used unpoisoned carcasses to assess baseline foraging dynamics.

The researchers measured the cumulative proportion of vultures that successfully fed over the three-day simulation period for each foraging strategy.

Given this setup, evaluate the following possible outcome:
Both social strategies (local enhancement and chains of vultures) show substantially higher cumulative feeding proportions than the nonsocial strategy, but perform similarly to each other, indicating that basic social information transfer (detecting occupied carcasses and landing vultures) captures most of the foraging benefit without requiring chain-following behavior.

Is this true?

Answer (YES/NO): YES